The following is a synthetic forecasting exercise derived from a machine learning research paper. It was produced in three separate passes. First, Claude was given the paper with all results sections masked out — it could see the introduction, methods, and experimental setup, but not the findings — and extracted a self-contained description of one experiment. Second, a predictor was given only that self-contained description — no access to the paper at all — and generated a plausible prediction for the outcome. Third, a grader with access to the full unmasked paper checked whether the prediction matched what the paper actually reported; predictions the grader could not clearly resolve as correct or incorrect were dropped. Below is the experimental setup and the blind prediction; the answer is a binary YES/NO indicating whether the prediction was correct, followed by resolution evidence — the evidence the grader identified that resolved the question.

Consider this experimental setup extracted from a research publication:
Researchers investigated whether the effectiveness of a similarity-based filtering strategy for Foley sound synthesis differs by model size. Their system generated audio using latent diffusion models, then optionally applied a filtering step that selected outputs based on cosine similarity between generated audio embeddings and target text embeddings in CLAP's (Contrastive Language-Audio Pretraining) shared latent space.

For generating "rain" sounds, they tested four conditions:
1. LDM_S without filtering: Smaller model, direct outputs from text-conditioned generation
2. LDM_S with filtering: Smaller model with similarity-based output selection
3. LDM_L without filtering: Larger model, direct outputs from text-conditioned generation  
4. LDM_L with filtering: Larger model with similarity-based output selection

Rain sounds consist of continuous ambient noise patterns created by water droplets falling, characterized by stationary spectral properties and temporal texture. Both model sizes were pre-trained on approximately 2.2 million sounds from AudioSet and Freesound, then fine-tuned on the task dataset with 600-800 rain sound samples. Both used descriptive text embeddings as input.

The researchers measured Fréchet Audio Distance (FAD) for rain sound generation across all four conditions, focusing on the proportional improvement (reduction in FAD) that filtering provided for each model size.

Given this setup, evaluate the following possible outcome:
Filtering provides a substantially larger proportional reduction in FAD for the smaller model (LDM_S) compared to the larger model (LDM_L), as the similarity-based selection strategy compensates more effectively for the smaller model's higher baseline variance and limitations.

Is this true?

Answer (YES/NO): YES